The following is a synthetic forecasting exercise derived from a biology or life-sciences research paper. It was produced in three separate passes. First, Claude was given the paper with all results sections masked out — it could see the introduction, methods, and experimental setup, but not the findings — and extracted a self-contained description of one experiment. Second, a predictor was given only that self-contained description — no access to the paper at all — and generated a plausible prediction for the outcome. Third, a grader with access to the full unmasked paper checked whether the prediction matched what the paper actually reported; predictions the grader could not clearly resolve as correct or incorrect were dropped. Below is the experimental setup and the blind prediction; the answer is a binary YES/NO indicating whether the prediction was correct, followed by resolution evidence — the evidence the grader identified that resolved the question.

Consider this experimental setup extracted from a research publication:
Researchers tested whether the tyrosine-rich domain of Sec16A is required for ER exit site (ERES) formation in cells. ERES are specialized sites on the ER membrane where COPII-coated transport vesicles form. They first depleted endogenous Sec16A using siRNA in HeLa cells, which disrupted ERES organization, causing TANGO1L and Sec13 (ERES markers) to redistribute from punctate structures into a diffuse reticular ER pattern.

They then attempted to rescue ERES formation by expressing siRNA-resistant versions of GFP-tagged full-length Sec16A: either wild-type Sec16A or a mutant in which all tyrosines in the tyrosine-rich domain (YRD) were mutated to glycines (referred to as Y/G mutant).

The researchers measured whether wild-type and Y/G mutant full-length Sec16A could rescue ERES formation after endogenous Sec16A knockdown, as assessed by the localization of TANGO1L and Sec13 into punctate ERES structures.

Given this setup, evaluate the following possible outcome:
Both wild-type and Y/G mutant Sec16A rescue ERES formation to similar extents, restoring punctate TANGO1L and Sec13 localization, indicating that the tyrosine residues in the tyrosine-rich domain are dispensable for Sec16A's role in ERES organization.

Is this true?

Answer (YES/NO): NO